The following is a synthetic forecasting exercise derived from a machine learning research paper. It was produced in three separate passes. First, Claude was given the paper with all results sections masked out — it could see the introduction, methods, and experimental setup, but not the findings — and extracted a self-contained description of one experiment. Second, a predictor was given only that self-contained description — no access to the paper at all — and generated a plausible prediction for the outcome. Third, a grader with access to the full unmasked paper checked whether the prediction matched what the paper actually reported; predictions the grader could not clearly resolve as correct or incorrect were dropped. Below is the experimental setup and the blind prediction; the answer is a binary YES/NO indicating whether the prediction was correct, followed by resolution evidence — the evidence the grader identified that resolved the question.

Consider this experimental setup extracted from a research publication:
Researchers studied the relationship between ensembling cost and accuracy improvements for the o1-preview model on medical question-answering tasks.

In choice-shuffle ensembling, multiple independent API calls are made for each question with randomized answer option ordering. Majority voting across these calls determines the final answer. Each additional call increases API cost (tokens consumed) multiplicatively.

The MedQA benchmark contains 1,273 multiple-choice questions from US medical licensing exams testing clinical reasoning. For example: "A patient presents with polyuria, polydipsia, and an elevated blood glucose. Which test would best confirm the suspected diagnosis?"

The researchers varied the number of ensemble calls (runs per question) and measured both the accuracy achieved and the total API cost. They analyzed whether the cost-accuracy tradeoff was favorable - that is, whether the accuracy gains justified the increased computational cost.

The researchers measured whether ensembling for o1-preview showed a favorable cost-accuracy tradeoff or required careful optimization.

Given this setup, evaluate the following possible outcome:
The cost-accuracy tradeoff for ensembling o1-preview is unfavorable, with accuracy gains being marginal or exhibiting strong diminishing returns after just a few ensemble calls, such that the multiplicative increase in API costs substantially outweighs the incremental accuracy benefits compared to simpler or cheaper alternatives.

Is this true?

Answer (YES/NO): NO